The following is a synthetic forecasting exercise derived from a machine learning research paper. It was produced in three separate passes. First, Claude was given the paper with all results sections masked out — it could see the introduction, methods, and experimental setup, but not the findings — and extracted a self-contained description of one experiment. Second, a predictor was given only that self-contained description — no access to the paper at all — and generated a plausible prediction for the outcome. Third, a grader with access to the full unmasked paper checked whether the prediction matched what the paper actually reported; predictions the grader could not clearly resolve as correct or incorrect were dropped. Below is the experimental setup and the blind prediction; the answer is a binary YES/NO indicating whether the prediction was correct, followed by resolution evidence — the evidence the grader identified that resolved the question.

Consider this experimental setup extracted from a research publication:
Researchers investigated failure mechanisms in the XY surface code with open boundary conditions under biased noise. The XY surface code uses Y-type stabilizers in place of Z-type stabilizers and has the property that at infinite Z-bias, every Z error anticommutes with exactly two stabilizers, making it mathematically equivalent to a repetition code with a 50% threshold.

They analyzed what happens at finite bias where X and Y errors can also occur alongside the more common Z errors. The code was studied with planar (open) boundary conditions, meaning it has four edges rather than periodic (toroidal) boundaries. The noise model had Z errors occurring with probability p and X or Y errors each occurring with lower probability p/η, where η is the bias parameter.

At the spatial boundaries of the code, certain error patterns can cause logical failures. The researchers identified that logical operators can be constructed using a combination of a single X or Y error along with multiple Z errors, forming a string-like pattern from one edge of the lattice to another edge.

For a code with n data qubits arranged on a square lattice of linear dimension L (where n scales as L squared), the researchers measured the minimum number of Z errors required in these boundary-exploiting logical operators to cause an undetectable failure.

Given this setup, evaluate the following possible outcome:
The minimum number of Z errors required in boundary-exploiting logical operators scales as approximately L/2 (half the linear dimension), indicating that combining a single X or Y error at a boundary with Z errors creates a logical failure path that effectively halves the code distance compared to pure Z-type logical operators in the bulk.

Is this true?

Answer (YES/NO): NO